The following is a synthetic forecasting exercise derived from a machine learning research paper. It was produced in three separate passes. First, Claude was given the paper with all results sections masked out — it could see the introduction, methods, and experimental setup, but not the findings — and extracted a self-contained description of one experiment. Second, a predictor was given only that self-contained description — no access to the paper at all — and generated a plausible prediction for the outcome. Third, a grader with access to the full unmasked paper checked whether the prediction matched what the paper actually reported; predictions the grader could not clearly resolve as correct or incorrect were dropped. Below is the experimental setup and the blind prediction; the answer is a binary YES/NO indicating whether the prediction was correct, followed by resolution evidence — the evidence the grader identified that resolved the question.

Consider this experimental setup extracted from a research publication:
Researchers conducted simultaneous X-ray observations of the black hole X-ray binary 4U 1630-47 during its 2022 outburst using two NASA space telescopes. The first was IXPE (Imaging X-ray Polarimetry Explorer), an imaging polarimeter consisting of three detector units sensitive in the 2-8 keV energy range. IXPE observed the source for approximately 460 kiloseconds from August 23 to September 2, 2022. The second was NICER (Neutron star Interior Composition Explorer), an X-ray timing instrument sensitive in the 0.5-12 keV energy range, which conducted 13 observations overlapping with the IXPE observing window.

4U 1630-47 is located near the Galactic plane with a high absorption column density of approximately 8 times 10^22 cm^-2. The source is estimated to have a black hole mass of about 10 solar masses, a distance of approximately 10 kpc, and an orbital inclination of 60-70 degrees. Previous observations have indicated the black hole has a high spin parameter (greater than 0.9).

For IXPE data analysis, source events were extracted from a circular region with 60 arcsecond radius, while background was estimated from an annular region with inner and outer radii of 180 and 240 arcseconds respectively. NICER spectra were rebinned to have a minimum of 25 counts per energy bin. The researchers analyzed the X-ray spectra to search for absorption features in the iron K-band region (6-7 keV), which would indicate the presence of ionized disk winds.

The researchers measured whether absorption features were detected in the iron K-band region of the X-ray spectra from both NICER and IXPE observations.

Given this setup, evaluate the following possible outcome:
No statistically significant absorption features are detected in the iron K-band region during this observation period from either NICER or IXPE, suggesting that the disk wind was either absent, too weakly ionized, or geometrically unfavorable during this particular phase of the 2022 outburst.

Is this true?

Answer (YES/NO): NO